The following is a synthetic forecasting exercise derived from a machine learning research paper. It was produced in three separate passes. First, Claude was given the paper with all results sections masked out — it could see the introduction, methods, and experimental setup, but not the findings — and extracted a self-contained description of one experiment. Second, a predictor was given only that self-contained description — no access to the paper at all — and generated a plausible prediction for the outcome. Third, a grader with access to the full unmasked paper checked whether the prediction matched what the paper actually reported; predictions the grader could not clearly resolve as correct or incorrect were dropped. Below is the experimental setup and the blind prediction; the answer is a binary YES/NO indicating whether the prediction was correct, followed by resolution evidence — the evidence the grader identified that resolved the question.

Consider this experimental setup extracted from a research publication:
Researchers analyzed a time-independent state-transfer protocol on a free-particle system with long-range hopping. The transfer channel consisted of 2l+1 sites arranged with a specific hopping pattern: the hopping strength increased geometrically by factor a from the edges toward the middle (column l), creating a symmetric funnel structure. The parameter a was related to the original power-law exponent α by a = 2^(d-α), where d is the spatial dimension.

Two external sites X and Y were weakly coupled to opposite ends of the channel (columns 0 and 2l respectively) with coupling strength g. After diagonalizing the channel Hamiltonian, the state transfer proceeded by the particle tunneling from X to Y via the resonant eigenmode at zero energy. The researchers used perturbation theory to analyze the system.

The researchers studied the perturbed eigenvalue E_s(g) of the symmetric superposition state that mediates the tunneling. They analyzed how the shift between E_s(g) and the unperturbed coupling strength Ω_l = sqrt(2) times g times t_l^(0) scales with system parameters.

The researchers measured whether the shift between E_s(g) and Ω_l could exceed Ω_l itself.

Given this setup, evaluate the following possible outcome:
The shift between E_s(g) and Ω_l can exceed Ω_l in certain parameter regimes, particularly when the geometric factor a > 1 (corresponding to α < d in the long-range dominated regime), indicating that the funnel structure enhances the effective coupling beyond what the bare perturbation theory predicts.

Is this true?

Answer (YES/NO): NO